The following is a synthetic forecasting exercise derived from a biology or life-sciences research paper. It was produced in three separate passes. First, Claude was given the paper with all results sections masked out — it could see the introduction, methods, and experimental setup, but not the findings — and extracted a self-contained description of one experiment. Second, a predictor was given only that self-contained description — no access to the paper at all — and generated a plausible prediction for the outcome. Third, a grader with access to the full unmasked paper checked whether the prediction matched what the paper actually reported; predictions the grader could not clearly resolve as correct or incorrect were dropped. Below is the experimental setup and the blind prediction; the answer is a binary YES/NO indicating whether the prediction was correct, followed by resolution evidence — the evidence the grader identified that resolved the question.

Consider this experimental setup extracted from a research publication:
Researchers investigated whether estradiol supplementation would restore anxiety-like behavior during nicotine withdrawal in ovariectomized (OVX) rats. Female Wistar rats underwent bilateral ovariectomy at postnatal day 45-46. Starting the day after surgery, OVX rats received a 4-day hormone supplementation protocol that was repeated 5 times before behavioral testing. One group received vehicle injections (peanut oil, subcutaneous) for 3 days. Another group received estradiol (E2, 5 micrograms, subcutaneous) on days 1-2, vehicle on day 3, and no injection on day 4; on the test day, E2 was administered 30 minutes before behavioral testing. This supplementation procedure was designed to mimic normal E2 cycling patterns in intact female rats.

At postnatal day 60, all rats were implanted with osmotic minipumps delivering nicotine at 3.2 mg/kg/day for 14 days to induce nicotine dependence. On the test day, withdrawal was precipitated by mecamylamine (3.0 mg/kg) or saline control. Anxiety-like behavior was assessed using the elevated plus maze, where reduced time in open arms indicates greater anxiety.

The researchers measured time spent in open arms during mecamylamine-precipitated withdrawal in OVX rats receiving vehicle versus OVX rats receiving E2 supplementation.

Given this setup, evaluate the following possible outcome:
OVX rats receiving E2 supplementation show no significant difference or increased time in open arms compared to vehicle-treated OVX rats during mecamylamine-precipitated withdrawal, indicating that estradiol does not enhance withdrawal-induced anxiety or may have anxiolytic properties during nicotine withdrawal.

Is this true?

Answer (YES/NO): NO